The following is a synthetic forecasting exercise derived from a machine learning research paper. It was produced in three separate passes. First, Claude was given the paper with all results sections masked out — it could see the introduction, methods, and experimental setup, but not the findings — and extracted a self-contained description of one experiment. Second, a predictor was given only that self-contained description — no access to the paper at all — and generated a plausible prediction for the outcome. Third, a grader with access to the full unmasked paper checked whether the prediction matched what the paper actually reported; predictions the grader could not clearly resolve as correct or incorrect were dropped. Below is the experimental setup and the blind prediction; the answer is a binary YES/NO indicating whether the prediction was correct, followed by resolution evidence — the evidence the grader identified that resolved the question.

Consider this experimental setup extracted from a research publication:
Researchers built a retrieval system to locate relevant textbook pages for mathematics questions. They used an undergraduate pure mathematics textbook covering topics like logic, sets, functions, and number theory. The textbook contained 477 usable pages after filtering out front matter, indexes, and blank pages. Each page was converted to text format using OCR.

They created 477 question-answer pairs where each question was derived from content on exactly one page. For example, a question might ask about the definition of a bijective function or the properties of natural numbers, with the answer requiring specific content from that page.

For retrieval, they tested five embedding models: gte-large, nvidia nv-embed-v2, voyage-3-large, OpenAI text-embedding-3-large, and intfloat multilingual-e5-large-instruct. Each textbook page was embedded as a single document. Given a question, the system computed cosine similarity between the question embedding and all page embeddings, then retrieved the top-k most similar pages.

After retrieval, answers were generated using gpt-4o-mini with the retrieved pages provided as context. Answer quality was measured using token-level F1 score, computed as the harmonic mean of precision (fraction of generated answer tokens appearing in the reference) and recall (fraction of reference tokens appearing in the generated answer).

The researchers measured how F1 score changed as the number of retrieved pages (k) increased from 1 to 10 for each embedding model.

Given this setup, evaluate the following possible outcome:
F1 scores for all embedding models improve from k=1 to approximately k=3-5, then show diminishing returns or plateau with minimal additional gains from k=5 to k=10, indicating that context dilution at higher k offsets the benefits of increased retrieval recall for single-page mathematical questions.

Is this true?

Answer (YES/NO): NO